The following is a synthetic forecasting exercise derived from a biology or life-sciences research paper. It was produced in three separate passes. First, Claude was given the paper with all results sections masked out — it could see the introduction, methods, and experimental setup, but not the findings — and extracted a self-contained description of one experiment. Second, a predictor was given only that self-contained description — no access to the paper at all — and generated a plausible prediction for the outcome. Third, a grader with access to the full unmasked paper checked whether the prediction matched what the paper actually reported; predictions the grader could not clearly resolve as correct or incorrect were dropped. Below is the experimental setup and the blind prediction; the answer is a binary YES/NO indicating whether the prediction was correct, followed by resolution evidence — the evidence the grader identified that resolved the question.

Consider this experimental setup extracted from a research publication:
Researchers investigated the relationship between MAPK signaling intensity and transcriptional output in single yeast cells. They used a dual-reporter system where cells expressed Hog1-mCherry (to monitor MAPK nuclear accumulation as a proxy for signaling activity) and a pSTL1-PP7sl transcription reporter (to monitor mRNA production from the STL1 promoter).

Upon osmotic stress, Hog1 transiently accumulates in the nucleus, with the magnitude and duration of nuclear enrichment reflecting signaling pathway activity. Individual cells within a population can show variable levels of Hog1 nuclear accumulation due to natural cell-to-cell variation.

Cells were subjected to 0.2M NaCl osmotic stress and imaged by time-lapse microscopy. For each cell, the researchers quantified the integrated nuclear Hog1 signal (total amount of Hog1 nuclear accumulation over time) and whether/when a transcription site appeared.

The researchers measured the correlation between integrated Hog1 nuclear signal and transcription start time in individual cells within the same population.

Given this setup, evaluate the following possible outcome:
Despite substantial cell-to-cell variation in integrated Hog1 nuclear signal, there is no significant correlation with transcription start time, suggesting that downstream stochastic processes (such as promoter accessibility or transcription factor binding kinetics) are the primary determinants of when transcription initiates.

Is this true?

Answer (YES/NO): YES